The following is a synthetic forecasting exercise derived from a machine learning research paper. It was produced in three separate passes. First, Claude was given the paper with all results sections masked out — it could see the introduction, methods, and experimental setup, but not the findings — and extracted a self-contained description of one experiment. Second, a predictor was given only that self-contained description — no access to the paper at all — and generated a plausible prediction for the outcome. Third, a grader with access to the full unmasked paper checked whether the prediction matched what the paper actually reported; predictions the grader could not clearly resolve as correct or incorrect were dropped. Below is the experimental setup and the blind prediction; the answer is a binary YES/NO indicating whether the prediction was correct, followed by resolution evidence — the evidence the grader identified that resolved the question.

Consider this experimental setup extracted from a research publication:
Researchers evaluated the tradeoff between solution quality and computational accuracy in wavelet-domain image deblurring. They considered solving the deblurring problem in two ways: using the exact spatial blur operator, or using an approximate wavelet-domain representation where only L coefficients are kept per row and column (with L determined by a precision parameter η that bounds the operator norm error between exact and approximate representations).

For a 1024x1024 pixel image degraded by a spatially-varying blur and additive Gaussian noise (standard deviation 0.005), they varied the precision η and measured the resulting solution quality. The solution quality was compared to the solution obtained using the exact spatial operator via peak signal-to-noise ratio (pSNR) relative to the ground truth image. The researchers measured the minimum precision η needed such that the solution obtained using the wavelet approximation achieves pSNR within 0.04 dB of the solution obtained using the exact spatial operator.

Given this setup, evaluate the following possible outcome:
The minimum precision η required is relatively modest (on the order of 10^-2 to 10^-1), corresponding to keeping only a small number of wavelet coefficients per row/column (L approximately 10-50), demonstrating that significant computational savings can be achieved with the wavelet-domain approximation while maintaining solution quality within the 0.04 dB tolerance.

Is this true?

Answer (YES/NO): NO